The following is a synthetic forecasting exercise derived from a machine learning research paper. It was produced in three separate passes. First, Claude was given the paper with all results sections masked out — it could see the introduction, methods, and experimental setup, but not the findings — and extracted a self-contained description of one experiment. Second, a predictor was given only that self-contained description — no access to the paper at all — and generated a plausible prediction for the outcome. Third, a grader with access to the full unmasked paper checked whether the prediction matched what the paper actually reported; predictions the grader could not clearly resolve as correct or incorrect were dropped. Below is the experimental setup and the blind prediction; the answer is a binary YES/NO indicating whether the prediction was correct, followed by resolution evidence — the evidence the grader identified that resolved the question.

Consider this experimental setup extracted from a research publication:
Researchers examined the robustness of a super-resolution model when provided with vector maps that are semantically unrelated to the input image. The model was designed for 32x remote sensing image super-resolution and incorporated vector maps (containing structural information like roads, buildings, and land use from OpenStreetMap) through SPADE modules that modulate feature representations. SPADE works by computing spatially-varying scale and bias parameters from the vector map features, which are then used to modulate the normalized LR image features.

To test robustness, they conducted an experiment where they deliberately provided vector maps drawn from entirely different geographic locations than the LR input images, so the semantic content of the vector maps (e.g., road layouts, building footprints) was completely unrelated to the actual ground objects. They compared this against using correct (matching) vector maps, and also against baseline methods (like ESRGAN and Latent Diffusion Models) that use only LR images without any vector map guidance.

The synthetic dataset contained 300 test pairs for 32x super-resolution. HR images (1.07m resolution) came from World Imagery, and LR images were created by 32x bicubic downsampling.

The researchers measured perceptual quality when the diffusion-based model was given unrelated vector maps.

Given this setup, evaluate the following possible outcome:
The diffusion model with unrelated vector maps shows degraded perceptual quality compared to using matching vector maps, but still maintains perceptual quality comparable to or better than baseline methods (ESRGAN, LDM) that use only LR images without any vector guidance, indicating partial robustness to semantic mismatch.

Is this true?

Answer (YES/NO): YES